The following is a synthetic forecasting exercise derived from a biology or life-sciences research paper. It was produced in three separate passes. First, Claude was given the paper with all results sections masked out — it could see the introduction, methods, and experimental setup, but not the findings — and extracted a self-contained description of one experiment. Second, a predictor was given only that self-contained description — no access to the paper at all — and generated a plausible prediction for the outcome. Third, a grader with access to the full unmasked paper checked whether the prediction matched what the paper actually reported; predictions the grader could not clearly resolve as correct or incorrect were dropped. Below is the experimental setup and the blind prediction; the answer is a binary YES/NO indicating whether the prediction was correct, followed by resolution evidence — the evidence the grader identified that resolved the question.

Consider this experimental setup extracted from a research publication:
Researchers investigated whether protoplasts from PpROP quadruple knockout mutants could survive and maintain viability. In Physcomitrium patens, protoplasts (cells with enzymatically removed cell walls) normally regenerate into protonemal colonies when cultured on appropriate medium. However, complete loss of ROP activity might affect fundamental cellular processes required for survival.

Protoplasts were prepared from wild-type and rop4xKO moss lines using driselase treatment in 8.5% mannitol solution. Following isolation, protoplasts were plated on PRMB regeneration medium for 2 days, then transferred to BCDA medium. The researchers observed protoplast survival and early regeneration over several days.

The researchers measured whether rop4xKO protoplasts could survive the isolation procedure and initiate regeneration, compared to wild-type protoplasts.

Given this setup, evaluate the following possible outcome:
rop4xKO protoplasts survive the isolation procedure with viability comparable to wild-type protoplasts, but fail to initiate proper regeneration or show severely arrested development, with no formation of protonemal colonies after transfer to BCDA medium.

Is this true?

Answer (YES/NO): NO